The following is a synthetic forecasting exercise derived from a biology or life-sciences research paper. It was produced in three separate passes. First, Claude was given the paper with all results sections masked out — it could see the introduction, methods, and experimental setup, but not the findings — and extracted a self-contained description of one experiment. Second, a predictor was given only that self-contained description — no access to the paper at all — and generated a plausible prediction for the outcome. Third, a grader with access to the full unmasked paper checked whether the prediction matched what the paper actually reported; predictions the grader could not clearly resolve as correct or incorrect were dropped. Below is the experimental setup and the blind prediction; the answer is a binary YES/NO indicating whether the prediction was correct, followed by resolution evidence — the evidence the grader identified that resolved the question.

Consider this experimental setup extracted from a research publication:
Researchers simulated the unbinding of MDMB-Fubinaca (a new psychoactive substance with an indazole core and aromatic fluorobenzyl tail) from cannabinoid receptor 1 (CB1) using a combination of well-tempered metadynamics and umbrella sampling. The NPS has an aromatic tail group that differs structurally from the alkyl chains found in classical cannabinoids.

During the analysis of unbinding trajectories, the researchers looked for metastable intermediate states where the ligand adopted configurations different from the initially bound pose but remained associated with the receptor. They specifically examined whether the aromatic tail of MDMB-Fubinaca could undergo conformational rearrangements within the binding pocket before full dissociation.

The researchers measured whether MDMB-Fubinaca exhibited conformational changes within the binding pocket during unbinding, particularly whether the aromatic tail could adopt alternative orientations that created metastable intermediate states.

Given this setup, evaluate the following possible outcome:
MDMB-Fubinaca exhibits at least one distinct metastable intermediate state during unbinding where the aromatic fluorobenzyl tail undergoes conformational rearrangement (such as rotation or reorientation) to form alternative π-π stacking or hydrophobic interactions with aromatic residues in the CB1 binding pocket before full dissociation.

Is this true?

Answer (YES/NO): YES